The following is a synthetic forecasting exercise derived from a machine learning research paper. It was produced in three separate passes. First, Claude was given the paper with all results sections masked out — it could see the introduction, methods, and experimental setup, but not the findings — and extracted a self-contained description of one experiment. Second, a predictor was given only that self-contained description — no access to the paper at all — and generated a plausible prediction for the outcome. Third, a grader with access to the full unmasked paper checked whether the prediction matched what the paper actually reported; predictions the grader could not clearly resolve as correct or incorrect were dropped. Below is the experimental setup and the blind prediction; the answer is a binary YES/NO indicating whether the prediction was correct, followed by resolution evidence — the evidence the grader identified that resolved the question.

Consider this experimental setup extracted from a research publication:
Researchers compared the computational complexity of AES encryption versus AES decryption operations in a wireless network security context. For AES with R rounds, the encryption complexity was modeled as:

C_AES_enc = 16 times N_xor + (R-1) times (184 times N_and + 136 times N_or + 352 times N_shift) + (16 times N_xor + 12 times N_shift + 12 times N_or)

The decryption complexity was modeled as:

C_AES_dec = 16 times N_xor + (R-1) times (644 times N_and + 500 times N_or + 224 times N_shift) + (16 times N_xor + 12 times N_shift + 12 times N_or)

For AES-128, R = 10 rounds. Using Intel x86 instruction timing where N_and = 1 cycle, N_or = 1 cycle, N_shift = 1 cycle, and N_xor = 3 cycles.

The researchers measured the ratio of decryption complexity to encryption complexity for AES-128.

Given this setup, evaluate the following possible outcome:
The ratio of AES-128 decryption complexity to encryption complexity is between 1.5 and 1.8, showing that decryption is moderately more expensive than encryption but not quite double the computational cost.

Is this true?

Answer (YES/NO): NO